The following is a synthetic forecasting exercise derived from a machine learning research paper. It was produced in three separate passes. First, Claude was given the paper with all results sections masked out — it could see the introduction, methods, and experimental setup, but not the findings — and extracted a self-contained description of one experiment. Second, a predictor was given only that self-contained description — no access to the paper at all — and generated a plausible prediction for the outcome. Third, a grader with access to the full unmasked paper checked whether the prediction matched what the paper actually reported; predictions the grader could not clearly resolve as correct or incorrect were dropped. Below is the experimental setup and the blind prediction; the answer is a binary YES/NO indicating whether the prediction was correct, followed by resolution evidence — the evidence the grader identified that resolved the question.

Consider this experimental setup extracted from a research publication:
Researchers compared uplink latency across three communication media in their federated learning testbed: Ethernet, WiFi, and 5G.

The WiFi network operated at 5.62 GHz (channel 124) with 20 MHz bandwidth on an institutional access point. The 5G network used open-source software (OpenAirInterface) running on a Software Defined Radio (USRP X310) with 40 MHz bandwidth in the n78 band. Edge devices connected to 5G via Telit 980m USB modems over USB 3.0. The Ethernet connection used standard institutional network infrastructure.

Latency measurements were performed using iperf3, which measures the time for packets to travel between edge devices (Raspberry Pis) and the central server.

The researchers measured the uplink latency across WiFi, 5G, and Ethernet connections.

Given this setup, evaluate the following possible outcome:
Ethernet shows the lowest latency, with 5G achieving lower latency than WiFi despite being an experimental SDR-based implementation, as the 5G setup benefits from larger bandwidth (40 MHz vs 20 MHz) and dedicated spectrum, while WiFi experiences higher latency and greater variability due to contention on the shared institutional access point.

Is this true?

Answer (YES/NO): YES